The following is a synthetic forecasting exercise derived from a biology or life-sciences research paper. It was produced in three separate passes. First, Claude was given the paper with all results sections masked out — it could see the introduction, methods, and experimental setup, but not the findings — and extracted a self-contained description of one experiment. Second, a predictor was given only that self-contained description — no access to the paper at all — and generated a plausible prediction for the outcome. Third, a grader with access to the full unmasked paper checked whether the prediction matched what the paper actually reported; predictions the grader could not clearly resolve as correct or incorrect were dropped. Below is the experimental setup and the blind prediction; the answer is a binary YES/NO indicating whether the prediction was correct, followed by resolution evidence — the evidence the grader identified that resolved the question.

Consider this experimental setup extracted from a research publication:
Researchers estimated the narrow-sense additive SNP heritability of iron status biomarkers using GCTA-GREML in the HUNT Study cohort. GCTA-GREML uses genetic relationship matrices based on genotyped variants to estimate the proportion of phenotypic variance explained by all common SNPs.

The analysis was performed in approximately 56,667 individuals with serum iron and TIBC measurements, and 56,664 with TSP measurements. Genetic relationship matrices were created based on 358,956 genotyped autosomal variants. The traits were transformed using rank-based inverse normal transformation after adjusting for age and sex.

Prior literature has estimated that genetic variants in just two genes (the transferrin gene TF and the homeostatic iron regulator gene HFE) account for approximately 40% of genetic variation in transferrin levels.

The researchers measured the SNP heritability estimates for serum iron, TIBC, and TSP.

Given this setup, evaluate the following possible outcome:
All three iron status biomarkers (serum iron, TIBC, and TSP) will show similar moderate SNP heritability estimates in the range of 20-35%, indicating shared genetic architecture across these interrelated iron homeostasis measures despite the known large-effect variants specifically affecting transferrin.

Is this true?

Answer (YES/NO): NO